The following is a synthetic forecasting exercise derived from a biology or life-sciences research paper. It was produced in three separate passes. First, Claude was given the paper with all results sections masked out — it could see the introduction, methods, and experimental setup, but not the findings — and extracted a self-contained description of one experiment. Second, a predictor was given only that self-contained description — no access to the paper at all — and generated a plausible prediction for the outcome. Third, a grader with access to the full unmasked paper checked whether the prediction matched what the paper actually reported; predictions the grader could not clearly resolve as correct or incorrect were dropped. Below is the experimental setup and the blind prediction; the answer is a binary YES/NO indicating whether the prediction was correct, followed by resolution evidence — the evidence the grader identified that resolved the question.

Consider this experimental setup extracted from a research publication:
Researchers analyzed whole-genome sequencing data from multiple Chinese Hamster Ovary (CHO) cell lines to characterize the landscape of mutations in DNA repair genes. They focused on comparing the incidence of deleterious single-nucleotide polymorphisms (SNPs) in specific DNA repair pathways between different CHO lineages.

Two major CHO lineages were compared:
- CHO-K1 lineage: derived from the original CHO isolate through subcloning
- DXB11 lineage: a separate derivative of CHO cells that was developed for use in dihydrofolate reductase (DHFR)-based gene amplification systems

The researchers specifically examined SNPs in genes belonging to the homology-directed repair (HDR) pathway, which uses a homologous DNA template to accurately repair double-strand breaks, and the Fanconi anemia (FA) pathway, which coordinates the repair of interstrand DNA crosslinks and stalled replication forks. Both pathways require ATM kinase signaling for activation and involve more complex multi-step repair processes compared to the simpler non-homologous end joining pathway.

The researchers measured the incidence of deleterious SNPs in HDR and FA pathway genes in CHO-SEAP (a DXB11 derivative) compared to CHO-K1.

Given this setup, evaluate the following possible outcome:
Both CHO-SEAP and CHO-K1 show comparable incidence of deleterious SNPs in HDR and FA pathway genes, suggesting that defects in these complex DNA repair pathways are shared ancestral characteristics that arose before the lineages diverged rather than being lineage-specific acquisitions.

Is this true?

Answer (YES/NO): NO